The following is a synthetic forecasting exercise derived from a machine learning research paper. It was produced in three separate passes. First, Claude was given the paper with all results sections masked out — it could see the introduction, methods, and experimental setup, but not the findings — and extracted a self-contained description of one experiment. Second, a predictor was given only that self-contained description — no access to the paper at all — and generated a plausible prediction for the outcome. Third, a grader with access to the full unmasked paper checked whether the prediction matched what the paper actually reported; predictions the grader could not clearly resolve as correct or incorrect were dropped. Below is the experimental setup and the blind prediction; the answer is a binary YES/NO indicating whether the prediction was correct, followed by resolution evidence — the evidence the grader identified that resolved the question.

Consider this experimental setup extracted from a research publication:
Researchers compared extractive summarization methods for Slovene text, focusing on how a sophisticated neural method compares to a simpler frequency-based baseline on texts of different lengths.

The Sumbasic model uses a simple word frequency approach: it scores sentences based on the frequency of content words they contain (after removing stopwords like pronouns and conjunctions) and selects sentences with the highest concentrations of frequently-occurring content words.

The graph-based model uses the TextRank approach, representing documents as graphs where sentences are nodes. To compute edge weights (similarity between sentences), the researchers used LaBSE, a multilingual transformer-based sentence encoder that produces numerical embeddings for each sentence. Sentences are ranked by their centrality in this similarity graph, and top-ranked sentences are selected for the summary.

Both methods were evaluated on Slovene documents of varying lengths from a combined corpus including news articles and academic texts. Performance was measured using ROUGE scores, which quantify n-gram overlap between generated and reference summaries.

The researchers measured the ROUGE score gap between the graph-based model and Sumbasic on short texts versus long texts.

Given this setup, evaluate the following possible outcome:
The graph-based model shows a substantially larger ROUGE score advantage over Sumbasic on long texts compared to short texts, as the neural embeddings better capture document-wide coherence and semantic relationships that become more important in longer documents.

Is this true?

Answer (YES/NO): YES